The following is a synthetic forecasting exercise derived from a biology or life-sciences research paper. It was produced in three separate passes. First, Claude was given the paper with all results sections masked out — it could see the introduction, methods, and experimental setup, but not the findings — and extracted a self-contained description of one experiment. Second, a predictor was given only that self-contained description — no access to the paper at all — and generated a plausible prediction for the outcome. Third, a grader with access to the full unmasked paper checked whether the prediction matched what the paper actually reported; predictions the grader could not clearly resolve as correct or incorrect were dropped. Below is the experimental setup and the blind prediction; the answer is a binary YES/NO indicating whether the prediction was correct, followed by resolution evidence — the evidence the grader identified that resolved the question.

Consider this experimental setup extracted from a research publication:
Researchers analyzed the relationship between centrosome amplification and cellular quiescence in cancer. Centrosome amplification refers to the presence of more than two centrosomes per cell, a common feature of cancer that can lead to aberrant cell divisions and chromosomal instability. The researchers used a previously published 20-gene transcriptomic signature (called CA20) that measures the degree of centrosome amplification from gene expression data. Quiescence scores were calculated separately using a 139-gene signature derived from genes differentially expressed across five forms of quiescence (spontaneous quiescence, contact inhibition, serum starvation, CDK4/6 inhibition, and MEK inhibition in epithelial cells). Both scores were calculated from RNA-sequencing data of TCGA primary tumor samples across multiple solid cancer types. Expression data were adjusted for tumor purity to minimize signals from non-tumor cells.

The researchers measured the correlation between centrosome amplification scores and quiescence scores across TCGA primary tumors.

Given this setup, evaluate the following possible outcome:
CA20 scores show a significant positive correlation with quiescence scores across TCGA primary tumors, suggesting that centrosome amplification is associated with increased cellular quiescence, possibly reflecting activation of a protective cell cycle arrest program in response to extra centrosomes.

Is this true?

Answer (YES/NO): NO